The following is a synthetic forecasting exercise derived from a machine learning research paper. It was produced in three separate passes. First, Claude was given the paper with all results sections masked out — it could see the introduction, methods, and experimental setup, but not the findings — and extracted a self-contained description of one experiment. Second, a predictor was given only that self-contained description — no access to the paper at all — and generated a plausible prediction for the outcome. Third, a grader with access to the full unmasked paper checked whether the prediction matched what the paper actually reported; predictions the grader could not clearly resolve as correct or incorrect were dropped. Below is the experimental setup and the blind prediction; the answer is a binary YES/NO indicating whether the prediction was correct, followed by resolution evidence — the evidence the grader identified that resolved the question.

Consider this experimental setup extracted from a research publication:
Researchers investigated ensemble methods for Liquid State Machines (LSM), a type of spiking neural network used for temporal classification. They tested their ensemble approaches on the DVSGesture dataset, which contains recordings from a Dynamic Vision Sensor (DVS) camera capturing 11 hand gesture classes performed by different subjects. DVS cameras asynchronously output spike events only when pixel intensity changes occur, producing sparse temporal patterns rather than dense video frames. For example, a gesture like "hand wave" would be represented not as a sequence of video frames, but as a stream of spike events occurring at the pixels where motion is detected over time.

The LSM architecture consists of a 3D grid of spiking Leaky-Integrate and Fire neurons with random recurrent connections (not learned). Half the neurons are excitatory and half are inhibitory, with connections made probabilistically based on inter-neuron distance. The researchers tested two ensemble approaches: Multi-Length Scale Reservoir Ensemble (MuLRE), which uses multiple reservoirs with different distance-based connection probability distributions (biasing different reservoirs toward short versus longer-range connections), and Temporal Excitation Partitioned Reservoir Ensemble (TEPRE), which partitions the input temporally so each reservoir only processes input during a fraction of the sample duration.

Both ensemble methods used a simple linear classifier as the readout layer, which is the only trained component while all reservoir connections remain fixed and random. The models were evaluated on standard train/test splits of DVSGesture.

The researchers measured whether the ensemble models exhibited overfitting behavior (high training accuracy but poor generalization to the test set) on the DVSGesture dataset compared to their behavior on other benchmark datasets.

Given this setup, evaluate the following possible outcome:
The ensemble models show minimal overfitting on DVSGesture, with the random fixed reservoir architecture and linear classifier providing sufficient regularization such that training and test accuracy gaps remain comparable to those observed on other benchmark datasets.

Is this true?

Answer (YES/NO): NO